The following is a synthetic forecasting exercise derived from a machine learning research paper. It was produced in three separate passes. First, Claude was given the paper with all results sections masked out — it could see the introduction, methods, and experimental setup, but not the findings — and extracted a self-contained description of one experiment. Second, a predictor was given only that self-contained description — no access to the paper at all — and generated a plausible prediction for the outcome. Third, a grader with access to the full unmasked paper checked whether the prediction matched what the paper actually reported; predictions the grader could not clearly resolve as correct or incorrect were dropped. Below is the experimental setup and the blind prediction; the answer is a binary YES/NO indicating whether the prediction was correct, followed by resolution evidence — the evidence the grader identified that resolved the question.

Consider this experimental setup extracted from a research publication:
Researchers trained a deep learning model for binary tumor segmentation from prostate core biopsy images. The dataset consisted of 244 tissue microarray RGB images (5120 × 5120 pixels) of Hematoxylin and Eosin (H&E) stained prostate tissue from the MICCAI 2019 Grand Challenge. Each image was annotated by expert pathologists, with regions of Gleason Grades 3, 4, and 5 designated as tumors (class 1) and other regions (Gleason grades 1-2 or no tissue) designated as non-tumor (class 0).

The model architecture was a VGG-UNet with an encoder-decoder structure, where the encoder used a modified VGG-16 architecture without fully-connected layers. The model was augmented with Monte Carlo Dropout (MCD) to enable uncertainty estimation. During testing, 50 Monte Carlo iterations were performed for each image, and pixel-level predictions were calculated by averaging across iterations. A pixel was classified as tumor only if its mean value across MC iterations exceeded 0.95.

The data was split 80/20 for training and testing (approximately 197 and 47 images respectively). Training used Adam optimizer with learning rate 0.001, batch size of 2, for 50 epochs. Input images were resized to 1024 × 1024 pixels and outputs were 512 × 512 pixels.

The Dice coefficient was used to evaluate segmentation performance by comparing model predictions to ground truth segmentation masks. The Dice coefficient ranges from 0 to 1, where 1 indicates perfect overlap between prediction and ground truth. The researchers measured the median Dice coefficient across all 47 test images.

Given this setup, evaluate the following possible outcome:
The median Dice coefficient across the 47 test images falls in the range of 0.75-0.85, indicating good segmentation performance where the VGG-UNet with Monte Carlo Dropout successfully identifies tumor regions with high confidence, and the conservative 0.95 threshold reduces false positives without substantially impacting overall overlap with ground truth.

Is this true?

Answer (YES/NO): NO